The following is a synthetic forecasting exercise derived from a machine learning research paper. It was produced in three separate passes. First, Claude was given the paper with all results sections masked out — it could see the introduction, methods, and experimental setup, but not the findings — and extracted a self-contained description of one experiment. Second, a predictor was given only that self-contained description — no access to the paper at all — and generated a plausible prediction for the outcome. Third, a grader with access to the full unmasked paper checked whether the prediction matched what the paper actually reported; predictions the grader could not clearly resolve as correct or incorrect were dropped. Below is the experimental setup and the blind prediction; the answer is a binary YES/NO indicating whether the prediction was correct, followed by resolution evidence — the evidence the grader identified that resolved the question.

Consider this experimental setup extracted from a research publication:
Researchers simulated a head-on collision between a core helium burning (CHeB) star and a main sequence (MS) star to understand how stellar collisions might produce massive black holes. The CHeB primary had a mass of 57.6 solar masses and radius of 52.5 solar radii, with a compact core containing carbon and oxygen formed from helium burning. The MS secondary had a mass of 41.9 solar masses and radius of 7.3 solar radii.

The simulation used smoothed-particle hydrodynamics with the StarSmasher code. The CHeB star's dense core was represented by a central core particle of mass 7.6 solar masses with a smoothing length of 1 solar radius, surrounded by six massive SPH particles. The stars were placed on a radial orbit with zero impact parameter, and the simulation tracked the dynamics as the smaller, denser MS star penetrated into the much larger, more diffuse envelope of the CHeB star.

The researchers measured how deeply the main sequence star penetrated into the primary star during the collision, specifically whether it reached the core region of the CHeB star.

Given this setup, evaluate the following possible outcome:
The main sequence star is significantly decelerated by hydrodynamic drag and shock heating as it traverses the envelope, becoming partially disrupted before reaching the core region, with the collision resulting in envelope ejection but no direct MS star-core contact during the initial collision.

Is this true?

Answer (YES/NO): NO